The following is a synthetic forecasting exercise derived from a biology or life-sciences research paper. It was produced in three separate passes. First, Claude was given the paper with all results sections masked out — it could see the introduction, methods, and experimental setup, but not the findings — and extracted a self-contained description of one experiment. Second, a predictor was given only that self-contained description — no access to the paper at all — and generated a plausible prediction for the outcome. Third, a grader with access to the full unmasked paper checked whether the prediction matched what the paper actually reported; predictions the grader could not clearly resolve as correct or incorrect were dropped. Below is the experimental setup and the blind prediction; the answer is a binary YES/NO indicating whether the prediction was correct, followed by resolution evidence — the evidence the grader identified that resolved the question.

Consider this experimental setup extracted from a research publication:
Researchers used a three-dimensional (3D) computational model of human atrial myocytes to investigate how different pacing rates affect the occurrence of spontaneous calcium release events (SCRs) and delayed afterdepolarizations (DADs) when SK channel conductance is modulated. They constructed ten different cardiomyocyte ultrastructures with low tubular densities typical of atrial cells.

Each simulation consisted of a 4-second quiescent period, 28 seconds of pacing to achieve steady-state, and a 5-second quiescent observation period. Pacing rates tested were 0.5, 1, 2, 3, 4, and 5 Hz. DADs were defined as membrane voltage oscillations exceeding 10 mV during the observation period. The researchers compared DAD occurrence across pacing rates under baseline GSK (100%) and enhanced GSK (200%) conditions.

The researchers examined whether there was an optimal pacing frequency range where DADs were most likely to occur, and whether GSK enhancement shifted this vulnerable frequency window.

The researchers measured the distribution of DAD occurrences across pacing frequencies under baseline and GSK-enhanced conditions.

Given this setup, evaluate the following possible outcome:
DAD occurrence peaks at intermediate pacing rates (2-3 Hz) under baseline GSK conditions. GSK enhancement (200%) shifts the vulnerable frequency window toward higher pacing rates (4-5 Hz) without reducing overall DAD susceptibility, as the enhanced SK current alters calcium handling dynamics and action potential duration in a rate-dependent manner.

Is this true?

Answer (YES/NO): NO